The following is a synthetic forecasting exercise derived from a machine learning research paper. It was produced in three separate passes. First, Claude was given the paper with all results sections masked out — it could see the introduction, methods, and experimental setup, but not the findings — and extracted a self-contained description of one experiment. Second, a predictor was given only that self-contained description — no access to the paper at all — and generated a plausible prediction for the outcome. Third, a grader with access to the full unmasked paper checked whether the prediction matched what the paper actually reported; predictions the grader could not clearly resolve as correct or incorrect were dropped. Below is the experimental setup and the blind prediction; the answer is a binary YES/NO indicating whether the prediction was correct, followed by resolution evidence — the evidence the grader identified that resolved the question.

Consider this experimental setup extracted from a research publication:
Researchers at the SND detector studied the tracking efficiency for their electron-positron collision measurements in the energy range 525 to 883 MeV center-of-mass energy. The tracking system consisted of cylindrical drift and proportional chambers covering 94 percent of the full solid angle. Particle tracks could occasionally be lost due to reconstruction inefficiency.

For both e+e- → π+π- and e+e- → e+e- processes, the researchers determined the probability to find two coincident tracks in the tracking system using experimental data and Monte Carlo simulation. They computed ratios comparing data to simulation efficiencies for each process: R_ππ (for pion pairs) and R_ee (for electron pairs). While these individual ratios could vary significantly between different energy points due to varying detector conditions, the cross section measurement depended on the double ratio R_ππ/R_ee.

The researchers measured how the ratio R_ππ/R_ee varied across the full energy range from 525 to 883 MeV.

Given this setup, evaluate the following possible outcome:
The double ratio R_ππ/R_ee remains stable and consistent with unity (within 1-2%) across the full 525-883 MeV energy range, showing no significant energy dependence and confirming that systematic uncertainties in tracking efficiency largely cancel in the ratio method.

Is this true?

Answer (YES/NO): YES